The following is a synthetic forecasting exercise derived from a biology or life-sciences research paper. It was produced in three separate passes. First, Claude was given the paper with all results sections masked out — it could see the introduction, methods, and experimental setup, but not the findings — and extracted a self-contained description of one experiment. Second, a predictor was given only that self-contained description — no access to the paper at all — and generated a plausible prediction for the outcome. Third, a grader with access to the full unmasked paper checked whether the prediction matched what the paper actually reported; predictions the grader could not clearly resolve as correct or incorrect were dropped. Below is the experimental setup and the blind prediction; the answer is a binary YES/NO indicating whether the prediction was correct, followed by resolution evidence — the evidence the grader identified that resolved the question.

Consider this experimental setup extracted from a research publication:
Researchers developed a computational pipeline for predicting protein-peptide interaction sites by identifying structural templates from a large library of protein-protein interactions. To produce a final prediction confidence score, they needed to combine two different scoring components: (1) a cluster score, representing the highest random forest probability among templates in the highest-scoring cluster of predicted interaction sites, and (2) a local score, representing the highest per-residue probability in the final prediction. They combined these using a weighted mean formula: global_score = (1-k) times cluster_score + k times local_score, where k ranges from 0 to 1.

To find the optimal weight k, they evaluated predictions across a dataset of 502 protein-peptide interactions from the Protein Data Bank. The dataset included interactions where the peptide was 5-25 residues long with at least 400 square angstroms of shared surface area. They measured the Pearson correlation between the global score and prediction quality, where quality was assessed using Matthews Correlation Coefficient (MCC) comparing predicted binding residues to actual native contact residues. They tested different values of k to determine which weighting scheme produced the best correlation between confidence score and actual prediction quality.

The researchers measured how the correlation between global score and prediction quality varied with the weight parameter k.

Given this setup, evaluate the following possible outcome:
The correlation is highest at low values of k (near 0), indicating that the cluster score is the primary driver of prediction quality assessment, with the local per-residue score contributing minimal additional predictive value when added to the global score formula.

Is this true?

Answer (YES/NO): NO